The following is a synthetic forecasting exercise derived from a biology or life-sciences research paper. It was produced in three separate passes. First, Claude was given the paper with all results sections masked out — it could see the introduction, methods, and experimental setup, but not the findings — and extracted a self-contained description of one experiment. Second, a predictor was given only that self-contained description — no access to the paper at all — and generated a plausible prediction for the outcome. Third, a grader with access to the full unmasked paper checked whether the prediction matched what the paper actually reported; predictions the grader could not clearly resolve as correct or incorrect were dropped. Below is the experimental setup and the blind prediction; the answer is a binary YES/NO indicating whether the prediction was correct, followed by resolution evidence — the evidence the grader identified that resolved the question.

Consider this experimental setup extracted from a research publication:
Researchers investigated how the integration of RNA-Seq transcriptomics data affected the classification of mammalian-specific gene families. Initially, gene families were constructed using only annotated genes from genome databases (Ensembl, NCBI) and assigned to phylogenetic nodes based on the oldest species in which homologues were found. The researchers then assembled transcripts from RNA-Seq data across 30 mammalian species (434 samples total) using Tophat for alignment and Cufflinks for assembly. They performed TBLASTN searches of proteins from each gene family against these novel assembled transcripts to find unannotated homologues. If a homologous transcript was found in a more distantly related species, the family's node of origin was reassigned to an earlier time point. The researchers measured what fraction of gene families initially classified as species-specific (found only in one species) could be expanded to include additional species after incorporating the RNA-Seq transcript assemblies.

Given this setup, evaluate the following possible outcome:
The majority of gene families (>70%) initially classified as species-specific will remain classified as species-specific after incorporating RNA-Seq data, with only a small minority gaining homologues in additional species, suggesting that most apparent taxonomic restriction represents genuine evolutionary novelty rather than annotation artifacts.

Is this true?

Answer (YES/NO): YES